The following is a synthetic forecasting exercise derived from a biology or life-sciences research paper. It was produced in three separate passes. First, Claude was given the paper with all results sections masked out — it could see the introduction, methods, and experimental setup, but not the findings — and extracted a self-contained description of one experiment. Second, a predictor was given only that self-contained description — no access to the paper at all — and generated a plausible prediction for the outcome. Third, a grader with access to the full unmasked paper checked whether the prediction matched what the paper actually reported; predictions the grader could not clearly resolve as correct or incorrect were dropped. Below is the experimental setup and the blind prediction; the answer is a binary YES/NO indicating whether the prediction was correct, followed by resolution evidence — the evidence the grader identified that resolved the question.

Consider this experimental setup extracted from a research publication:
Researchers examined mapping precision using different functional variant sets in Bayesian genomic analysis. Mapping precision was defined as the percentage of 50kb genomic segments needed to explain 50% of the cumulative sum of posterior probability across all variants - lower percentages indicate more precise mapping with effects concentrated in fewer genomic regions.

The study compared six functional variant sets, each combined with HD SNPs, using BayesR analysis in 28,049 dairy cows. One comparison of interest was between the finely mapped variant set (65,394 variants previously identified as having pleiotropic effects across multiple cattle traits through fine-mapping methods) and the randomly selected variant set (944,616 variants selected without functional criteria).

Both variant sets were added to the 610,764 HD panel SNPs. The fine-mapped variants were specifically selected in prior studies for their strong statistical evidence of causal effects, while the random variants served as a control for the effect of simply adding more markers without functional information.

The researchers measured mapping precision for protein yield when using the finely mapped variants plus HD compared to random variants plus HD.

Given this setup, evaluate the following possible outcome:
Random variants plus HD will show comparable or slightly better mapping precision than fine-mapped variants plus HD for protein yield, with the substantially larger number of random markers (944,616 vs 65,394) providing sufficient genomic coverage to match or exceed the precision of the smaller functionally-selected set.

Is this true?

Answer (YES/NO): NO